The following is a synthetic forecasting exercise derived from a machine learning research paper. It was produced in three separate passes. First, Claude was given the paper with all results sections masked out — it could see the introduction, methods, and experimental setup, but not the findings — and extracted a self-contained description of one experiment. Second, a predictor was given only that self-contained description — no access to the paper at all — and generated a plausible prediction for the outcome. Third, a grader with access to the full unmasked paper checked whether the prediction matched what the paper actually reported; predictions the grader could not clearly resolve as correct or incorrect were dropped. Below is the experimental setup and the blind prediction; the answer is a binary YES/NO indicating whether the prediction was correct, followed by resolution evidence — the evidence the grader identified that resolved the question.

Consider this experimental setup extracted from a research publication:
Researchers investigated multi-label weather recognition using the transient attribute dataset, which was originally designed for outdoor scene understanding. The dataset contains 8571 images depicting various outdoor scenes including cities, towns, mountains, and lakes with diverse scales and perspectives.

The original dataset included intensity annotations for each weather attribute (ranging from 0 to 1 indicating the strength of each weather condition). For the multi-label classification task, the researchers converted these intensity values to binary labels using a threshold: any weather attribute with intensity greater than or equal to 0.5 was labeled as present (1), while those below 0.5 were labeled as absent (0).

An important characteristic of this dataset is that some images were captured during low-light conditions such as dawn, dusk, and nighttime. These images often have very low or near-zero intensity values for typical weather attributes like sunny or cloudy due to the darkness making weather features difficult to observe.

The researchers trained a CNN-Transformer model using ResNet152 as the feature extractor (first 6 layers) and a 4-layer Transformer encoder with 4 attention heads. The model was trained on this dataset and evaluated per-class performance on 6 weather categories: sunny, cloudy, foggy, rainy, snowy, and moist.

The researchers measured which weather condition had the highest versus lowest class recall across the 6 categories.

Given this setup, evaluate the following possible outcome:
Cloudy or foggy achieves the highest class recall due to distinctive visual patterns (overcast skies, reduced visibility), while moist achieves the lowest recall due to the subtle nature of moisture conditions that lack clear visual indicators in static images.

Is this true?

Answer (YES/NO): NO